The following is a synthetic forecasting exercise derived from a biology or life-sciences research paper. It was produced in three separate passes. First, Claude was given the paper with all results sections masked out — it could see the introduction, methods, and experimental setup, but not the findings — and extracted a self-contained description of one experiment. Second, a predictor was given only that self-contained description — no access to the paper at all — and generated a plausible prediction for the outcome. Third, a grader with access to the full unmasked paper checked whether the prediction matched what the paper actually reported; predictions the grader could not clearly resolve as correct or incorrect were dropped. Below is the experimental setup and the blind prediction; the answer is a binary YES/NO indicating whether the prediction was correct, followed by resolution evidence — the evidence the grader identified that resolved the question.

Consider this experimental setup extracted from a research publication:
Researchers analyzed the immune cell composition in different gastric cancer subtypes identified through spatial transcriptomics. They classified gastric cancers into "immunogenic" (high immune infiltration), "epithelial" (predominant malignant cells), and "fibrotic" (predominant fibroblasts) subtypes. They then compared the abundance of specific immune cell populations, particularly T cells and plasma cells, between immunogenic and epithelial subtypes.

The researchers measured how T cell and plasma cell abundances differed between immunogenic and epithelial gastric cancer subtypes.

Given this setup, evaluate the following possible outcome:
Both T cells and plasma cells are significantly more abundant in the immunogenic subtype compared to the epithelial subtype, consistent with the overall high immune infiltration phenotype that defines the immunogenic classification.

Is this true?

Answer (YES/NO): YES